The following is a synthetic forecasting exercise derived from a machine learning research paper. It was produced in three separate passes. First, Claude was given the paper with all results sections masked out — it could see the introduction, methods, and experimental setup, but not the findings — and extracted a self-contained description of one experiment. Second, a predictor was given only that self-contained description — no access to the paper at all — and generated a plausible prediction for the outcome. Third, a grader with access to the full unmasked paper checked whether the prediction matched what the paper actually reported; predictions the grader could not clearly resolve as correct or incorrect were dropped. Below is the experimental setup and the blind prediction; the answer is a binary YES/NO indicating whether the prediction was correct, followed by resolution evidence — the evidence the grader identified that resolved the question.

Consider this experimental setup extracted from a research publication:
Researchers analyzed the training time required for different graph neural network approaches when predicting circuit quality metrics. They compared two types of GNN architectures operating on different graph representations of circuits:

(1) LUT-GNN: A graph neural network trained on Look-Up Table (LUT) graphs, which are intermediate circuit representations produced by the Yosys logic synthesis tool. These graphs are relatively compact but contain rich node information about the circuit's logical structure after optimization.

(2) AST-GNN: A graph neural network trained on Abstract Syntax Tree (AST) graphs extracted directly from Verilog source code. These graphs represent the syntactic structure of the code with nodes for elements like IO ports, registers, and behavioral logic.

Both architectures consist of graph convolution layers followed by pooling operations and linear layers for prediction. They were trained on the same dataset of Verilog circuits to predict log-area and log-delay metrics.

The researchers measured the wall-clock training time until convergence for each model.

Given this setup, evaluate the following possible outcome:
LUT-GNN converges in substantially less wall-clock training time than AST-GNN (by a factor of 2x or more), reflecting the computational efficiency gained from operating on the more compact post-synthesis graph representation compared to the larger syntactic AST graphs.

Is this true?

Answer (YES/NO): NO